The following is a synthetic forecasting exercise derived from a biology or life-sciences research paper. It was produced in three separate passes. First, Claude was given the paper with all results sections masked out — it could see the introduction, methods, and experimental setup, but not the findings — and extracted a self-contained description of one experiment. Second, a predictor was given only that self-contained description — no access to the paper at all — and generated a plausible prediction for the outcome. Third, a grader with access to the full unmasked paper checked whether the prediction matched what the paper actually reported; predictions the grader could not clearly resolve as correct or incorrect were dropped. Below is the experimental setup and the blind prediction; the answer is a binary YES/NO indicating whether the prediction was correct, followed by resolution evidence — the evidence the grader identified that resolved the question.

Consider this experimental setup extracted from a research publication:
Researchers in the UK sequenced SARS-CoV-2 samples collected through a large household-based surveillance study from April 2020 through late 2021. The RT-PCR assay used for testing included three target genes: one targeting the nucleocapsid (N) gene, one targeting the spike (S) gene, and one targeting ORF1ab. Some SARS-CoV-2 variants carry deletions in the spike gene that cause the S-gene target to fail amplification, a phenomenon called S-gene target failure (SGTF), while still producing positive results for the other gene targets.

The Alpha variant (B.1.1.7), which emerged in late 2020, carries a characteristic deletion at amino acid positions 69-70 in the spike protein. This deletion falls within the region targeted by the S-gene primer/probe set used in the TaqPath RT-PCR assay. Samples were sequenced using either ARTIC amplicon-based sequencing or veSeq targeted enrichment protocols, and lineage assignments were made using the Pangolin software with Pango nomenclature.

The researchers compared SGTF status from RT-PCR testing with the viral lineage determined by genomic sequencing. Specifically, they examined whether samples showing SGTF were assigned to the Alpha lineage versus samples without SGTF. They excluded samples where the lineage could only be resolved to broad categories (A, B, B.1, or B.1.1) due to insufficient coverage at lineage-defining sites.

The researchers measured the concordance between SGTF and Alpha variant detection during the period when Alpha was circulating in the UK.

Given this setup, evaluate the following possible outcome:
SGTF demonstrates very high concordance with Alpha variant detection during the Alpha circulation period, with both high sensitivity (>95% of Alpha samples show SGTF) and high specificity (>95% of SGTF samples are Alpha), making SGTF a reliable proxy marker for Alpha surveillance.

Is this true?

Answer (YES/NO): YES